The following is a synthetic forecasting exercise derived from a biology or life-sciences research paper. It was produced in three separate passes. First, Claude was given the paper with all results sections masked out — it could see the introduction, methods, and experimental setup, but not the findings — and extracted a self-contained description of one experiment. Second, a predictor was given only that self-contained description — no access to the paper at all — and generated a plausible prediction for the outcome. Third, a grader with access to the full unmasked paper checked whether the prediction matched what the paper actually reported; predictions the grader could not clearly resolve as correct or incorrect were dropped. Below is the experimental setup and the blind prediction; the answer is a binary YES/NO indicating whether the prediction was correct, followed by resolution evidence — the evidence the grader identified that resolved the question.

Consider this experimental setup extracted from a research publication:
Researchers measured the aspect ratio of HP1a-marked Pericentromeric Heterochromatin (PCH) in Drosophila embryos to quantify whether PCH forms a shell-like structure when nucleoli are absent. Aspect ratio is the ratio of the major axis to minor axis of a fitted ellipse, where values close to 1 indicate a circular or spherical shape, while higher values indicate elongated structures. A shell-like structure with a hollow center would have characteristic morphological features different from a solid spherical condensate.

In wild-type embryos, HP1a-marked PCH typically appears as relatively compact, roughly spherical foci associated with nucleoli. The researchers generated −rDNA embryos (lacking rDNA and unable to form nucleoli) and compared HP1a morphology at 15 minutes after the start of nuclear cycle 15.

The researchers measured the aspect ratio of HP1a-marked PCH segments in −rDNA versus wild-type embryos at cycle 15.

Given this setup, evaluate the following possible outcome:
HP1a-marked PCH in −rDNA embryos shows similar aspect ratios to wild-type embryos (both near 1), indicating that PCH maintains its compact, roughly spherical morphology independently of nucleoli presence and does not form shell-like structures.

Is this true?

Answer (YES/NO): NO